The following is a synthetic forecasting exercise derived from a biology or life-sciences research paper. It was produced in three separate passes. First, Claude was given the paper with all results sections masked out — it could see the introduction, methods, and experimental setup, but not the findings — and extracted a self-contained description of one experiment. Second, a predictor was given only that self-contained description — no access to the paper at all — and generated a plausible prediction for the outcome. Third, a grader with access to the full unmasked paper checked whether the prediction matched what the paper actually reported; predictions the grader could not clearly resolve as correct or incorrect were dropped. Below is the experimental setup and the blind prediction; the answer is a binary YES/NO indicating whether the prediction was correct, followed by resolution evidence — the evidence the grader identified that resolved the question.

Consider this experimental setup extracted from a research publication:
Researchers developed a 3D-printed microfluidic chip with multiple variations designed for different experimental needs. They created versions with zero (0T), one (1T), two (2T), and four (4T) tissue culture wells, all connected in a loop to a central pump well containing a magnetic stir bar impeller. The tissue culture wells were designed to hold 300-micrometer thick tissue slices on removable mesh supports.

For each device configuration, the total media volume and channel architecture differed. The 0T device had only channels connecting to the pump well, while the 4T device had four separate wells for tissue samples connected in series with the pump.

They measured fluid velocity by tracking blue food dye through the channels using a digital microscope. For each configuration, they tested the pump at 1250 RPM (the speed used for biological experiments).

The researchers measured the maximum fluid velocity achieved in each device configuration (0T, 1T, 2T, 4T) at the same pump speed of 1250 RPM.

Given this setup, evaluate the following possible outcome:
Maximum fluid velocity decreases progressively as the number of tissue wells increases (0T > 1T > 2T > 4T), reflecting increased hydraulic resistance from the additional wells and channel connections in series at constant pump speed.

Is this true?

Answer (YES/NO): NO